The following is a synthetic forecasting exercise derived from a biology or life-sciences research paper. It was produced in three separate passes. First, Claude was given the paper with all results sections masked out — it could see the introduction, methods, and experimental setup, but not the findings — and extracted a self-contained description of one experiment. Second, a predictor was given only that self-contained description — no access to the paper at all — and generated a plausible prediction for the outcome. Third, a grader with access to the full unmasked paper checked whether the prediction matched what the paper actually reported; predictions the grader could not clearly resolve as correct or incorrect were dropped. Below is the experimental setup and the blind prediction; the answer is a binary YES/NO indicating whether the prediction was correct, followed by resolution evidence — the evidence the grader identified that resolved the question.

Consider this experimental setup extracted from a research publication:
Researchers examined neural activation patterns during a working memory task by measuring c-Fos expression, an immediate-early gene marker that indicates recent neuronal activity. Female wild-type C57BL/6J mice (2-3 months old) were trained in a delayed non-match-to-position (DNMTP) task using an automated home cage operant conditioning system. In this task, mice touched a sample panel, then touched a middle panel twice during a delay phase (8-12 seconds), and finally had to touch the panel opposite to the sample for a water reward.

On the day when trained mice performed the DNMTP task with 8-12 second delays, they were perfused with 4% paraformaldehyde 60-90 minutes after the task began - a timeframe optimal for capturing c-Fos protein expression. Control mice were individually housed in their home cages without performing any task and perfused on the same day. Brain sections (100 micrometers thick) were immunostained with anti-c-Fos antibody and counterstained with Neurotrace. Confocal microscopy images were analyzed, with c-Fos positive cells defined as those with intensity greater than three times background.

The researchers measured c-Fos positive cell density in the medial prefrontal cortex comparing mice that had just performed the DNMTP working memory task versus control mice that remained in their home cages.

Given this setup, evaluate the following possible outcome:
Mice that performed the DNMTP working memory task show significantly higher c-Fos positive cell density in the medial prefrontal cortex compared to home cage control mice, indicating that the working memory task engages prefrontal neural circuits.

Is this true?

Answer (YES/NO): YES